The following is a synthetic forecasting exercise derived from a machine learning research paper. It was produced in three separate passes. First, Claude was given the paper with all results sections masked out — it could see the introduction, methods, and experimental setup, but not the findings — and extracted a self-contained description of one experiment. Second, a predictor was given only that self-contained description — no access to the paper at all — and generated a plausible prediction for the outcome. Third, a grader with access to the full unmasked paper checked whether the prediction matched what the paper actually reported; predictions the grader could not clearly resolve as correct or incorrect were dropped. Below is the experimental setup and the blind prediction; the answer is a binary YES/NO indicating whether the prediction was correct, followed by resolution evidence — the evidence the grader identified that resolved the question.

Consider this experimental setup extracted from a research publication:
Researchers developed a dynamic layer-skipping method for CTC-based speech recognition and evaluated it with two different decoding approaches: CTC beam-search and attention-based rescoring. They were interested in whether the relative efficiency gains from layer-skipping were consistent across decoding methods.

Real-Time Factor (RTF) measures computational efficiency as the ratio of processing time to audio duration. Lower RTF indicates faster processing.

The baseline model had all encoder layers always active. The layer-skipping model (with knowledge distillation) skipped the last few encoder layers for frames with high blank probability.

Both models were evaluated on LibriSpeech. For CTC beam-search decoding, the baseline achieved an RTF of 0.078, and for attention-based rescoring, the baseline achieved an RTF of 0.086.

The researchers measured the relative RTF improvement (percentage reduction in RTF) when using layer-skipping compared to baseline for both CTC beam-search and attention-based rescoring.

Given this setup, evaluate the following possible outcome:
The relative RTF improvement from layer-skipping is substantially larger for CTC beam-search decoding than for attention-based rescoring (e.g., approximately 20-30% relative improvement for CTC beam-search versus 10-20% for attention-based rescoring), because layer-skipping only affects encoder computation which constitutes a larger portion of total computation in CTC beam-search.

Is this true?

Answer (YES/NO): NO